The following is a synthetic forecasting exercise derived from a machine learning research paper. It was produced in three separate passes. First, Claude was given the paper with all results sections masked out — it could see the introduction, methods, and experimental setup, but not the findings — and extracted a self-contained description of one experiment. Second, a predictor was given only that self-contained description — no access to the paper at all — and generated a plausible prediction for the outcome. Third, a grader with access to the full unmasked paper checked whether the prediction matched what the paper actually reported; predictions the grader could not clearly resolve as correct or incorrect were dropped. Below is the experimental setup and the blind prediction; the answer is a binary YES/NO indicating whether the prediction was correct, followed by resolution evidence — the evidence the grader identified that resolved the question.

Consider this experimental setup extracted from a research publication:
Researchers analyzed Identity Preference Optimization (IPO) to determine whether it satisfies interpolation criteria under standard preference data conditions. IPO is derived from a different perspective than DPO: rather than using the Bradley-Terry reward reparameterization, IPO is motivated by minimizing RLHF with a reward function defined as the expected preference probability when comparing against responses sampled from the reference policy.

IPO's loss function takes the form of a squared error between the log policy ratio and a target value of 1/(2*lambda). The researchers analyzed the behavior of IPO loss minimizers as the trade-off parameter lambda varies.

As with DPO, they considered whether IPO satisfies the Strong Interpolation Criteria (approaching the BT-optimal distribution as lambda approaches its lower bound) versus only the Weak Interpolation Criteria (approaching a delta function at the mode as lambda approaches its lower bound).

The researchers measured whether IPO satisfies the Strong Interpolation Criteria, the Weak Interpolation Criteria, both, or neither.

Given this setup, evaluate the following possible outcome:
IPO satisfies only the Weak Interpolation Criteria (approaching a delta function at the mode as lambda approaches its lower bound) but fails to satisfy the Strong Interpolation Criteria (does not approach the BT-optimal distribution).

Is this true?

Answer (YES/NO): YES